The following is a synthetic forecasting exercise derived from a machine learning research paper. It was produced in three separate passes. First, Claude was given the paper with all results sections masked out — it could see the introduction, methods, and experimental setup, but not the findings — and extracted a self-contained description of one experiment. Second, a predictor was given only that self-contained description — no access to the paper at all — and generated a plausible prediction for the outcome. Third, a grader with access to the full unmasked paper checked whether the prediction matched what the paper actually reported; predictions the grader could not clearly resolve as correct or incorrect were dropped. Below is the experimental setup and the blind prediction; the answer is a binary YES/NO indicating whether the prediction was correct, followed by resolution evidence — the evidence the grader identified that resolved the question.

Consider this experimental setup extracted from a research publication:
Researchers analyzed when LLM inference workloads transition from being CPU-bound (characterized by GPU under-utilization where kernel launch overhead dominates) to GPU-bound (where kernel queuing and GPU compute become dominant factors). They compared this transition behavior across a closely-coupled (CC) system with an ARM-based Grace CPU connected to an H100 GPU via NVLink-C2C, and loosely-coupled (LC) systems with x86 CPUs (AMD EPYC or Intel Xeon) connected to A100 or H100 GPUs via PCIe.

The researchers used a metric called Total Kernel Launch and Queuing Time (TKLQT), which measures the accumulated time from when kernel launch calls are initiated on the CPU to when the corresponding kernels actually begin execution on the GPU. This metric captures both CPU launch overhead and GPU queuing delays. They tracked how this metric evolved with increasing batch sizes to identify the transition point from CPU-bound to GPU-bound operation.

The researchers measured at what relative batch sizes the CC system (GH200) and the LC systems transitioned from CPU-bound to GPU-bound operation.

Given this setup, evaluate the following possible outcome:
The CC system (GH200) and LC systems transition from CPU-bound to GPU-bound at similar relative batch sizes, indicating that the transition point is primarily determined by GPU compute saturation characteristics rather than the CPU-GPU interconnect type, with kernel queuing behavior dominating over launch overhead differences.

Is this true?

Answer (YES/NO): NO